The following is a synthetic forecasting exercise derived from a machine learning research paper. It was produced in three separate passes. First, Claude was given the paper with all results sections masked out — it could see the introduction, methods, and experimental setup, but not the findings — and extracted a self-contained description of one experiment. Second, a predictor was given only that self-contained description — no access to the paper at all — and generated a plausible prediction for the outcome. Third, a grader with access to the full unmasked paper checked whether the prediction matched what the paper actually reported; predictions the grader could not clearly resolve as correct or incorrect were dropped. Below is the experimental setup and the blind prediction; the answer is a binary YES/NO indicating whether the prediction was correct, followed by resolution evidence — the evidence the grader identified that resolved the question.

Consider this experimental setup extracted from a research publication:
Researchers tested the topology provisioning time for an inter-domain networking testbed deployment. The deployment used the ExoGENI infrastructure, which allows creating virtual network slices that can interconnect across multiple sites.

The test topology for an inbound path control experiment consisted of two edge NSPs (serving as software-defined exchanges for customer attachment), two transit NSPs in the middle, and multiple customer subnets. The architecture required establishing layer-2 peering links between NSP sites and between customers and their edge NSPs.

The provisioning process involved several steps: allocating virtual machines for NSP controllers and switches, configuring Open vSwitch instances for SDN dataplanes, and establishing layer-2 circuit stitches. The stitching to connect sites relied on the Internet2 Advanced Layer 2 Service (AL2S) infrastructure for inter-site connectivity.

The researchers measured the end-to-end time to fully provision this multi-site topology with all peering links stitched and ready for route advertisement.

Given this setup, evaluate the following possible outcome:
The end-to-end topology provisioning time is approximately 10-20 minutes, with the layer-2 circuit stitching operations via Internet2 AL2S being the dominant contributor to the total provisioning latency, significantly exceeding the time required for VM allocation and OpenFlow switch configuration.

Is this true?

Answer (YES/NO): NO